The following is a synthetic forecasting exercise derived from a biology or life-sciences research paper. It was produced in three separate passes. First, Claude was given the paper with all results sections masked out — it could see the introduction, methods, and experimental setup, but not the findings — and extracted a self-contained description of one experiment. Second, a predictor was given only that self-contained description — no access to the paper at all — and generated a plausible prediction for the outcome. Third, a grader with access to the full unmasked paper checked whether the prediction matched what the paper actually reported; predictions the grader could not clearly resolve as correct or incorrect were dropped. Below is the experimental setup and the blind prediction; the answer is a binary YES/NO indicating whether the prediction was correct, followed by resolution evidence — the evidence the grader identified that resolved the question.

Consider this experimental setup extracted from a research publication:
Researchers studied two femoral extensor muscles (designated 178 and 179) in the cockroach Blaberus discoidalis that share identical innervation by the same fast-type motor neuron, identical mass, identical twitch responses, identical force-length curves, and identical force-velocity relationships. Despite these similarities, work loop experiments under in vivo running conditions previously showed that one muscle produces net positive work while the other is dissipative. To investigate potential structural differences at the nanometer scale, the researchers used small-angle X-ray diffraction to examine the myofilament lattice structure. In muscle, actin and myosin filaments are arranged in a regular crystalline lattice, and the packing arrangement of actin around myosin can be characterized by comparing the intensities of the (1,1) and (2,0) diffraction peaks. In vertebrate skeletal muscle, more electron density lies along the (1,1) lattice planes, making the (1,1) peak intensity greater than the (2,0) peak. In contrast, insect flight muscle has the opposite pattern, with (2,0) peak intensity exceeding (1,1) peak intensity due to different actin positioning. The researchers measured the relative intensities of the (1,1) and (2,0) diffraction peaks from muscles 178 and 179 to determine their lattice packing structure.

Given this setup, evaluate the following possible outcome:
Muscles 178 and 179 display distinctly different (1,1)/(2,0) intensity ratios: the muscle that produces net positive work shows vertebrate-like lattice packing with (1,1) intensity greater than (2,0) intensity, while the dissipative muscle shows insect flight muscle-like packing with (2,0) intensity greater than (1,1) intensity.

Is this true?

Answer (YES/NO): NO